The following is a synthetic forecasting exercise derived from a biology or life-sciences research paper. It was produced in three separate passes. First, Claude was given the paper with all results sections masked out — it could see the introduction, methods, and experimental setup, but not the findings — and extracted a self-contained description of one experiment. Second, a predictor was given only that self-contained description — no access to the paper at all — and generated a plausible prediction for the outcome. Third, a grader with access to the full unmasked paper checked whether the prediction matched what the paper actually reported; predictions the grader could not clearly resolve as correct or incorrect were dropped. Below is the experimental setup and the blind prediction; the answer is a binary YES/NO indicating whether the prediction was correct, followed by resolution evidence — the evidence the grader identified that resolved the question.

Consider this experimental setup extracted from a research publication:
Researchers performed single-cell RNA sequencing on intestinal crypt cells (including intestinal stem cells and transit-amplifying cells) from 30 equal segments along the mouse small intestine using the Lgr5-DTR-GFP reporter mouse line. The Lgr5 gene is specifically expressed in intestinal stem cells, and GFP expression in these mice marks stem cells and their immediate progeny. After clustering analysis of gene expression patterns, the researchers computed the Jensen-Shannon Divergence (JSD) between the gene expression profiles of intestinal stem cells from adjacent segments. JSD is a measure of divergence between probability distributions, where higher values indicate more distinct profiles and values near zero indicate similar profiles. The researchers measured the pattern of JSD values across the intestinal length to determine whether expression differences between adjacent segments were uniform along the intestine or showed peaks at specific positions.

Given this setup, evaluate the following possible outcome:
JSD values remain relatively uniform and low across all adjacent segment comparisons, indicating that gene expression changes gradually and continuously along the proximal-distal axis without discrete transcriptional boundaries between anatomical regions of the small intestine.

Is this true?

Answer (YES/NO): NO